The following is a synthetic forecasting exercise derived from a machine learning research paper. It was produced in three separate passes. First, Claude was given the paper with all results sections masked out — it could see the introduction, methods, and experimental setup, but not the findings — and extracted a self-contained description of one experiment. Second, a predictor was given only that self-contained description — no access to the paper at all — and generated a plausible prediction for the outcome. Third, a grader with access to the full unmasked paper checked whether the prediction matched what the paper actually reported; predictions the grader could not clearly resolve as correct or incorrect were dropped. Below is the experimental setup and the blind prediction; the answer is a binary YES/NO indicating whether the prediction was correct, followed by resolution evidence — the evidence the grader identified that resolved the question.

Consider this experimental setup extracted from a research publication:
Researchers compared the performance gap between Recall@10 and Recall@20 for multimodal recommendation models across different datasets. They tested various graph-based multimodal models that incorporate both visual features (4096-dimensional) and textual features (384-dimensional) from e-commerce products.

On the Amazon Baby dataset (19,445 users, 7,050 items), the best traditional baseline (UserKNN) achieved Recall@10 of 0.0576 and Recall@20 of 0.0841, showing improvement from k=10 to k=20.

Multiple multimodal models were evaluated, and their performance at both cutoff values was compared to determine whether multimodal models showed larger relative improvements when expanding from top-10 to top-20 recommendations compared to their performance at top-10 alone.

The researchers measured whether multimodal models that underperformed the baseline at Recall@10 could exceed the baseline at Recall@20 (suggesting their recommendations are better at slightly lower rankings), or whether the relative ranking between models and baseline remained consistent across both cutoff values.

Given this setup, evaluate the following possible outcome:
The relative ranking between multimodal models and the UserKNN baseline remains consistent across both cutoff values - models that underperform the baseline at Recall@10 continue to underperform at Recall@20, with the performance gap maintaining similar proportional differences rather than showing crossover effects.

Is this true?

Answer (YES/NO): NO